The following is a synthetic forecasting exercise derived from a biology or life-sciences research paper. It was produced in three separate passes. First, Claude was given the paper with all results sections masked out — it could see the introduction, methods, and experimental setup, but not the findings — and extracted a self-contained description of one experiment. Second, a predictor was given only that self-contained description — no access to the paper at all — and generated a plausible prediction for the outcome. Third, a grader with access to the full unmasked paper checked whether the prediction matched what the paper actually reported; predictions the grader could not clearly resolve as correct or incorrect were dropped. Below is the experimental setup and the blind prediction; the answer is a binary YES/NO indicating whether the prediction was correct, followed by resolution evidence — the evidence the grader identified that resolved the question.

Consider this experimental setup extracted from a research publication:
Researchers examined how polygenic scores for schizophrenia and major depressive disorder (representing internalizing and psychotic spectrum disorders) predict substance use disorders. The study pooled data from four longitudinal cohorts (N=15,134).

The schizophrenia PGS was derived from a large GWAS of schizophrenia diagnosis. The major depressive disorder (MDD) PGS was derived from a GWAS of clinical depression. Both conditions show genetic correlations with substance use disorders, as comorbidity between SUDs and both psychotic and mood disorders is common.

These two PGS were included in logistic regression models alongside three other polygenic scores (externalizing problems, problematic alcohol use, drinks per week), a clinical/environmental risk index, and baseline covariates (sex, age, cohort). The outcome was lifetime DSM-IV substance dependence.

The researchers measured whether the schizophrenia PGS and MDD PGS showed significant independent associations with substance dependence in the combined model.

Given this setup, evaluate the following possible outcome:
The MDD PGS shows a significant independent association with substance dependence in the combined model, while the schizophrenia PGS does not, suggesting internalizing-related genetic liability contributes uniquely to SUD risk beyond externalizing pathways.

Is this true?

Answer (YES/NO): NO